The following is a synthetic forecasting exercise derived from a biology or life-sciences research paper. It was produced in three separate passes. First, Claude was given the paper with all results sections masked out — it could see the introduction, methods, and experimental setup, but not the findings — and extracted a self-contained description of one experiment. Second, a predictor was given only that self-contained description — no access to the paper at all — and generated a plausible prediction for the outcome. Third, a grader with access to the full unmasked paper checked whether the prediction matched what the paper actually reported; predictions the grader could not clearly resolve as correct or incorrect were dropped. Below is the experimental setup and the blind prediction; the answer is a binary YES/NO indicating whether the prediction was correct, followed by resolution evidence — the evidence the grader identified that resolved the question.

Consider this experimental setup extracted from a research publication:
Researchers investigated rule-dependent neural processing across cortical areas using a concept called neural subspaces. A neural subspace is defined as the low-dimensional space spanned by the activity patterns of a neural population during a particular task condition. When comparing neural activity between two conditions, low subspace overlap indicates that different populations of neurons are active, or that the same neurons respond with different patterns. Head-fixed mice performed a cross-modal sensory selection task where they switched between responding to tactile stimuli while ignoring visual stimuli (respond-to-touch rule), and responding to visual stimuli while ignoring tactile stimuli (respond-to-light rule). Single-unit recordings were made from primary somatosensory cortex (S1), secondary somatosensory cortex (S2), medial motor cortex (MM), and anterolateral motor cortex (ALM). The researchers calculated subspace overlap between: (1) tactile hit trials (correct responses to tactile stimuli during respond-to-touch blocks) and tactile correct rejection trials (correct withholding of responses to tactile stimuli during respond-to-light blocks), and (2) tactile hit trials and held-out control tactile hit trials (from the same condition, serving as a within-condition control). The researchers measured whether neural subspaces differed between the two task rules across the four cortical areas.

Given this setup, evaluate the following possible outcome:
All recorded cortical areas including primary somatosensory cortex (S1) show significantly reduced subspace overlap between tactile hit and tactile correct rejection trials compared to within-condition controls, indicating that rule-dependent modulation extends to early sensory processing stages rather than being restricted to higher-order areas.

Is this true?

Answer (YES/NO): YES